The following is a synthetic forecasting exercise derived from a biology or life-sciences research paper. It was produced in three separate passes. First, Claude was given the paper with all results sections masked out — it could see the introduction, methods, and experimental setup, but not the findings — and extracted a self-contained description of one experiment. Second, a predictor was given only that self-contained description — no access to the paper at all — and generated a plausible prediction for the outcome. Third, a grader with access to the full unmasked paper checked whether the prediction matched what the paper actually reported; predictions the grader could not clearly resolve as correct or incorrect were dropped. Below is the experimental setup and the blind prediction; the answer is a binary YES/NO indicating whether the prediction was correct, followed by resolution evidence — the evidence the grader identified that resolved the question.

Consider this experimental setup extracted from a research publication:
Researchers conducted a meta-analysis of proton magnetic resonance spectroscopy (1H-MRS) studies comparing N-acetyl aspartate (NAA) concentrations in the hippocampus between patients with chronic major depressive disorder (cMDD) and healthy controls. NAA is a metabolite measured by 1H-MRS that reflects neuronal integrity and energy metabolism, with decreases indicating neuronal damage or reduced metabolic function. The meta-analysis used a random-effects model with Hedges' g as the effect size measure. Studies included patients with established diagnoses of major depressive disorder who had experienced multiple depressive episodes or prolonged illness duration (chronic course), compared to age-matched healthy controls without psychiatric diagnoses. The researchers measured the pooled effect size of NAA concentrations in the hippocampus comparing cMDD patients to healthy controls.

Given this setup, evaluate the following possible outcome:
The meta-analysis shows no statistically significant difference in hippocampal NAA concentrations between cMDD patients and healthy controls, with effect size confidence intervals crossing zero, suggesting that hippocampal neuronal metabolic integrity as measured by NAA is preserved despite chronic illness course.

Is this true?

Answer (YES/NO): YES